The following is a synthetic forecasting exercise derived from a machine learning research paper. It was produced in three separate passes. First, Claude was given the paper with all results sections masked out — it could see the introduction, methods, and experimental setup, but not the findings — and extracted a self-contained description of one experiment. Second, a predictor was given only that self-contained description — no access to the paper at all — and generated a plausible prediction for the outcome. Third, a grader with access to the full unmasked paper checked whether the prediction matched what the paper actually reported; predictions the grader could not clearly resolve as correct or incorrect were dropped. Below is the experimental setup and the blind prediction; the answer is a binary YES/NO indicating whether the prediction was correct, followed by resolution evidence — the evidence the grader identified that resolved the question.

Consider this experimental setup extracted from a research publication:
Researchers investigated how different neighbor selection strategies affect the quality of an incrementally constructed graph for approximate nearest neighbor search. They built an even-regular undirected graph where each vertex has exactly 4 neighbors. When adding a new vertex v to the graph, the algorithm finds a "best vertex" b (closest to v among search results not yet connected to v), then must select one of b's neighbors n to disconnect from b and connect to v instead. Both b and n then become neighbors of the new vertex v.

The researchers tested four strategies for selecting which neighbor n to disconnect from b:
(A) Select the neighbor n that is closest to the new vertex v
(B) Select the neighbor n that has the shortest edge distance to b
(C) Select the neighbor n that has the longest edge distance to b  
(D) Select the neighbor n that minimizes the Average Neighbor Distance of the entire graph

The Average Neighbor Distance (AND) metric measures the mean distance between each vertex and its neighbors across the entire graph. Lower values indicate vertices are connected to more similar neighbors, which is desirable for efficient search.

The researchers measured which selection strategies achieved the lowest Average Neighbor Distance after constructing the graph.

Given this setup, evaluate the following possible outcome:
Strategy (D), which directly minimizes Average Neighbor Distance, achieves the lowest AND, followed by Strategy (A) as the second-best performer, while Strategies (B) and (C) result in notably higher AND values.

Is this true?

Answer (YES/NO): NO